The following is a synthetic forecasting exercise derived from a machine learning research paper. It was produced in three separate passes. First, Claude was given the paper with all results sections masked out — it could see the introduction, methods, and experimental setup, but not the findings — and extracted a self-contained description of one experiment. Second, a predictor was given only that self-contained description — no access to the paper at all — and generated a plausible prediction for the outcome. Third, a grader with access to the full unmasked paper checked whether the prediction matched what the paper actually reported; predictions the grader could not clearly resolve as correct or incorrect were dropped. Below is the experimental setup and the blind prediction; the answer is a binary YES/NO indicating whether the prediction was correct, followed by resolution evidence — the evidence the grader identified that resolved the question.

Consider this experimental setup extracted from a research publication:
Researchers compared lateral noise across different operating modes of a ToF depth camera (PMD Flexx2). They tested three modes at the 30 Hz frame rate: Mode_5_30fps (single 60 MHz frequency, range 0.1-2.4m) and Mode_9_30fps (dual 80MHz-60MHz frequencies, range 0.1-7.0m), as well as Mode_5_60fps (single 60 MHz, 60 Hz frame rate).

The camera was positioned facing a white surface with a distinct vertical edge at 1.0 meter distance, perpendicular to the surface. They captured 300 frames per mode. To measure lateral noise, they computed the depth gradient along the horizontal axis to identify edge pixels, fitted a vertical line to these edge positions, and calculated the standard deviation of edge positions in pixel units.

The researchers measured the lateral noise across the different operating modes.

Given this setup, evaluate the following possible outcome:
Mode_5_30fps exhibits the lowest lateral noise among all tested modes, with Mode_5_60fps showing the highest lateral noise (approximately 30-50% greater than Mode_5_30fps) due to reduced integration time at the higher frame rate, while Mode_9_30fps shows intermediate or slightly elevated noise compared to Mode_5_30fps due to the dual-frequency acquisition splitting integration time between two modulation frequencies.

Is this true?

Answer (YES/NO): NO